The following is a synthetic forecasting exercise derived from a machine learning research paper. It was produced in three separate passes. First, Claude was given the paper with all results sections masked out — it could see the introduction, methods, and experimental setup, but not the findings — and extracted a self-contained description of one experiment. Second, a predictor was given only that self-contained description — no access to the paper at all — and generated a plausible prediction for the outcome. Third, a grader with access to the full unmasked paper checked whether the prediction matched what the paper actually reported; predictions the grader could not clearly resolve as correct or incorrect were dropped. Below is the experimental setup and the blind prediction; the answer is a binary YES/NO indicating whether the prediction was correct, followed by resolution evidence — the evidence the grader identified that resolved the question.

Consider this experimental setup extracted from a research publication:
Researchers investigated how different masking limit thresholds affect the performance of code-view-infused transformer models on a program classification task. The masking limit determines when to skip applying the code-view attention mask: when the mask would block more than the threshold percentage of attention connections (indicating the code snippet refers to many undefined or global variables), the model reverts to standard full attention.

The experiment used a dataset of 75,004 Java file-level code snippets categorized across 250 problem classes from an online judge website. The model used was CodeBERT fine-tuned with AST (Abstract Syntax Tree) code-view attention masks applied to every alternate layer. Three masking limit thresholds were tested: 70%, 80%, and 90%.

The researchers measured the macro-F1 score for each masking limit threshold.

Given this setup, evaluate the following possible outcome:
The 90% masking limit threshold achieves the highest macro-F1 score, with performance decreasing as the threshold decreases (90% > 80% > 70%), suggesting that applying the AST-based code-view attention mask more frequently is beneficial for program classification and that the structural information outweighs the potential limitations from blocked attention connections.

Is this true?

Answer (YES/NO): NO